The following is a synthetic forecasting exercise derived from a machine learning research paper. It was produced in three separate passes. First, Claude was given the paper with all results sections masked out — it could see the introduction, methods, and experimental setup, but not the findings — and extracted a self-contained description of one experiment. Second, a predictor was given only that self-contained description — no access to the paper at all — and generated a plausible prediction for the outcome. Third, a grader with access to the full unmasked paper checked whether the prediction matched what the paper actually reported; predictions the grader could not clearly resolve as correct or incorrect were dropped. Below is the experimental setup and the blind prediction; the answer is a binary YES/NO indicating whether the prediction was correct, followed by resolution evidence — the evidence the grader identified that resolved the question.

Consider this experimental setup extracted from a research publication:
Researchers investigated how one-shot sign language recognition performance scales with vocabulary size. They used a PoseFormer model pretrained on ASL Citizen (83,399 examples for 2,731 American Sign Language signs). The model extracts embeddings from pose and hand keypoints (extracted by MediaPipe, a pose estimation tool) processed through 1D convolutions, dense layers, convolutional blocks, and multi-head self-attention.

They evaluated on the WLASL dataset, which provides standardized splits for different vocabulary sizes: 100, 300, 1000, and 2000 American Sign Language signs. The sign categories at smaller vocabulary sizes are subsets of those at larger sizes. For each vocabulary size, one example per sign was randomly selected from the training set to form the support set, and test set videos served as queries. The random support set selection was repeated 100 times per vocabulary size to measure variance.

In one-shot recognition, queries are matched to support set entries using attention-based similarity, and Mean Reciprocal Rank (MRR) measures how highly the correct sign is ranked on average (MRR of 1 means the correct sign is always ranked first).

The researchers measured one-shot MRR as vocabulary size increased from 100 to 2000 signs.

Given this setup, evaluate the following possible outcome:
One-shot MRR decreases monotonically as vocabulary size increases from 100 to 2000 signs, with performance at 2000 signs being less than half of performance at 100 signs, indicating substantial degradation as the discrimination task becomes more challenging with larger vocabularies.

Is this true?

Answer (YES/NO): NO